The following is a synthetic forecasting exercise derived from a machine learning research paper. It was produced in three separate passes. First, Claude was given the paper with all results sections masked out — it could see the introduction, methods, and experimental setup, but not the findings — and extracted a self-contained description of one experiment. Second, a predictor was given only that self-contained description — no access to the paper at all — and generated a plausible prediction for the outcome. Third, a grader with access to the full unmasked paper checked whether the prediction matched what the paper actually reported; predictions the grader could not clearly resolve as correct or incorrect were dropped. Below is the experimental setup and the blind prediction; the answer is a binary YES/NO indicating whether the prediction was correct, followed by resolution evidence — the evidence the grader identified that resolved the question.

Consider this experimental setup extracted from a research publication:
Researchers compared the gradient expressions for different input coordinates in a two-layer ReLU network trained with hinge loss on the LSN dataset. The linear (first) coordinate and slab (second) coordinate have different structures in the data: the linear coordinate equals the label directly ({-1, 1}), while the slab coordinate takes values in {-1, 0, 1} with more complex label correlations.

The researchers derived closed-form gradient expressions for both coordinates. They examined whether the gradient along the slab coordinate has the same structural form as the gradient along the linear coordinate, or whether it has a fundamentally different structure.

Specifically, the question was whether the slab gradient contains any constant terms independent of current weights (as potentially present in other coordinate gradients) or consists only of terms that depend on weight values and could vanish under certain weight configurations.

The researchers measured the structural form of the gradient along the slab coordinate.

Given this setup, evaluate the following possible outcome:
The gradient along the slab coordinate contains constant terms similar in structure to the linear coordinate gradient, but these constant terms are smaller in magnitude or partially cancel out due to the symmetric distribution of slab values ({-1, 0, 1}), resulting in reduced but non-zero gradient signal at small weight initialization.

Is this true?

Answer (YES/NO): NO